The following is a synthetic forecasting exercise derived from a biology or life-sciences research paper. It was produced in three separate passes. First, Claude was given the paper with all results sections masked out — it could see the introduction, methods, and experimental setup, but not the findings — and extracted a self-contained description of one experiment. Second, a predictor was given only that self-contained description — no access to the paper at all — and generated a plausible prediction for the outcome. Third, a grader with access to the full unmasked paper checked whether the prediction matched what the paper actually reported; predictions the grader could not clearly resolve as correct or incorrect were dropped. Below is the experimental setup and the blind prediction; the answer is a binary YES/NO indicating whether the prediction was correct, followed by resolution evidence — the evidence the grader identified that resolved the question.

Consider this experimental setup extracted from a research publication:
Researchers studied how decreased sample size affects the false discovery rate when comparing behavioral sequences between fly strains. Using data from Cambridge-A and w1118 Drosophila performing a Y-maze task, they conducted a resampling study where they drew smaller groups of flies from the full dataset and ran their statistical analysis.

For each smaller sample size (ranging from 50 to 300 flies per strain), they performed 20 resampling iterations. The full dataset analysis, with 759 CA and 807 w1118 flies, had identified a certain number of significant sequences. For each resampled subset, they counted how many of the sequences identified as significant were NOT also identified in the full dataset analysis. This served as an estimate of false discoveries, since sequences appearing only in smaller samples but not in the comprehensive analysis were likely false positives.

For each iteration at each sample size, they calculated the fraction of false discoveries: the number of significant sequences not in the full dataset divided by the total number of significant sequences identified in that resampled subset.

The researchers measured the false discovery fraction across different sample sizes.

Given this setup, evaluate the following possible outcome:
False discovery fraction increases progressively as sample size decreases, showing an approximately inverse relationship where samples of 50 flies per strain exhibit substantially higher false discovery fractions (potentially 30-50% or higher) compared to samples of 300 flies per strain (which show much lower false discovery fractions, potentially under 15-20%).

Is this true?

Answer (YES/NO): NO